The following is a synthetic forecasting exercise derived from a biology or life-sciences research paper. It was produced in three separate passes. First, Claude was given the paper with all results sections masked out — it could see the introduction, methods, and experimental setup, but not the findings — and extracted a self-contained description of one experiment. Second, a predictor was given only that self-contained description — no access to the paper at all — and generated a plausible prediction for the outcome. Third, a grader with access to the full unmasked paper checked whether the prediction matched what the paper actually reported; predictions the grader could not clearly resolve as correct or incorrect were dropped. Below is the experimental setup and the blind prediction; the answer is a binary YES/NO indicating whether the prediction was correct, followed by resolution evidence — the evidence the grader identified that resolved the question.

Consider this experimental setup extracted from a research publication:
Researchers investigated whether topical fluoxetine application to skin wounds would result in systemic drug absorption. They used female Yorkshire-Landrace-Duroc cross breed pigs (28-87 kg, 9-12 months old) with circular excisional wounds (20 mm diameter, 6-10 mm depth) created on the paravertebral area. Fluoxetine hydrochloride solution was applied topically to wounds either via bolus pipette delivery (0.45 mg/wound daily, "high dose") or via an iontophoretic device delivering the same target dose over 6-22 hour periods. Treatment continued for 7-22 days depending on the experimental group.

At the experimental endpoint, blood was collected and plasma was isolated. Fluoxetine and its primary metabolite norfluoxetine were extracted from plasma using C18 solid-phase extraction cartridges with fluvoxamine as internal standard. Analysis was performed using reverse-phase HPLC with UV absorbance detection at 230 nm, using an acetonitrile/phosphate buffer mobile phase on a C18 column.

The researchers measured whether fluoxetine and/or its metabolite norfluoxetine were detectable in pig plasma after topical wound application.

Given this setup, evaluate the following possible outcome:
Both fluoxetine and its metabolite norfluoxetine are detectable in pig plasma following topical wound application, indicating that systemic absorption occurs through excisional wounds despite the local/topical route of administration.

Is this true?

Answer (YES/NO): NO